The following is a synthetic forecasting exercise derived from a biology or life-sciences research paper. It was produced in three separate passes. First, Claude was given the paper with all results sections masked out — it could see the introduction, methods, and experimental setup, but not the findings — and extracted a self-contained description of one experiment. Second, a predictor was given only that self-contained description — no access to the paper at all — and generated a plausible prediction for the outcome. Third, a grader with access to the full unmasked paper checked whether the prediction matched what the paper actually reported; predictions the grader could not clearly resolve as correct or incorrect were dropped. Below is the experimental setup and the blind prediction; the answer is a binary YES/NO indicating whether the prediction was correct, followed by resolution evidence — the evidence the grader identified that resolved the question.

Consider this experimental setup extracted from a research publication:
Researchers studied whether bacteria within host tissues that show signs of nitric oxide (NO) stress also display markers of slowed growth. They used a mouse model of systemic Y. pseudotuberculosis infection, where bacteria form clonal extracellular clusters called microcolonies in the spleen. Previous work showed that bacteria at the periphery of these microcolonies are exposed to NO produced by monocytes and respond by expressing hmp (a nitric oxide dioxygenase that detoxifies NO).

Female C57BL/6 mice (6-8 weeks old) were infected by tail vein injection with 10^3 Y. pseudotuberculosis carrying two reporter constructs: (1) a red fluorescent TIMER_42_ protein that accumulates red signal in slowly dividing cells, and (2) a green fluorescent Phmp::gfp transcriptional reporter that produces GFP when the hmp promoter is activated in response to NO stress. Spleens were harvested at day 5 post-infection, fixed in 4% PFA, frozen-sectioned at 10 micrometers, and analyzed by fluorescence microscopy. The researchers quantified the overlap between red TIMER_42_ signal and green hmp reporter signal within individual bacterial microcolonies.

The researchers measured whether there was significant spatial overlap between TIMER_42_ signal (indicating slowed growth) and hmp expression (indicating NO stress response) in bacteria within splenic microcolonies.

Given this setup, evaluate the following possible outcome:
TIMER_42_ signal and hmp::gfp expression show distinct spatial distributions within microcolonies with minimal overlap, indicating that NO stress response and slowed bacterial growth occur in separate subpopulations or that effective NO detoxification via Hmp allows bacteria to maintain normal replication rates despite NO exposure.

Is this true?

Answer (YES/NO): YES